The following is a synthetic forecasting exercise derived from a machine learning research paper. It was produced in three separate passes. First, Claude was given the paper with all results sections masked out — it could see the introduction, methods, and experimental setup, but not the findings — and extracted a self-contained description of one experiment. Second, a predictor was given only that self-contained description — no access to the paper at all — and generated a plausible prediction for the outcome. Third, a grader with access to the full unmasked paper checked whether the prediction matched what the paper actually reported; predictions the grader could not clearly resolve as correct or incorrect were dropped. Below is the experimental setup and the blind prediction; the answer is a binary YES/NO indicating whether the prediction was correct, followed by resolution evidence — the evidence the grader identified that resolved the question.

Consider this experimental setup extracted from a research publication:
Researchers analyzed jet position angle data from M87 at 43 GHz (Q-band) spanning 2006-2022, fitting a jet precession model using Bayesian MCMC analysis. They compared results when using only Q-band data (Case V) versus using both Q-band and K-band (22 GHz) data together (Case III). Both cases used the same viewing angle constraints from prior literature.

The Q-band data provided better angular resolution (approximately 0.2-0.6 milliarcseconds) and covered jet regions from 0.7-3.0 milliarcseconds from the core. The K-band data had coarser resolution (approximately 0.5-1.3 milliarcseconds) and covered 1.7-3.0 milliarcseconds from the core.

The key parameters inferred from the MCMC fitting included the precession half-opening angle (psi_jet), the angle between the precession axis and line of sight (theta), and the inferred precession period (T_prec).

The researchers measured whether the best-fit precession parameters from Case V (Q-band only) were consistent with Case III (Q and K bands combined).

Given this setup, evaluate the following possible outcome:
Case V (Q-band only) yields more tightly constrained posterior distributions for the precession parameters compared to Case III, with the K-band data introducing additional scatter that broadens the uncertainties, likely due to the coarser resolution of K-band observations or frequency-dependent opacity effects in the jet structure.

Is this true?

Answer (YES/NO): NO